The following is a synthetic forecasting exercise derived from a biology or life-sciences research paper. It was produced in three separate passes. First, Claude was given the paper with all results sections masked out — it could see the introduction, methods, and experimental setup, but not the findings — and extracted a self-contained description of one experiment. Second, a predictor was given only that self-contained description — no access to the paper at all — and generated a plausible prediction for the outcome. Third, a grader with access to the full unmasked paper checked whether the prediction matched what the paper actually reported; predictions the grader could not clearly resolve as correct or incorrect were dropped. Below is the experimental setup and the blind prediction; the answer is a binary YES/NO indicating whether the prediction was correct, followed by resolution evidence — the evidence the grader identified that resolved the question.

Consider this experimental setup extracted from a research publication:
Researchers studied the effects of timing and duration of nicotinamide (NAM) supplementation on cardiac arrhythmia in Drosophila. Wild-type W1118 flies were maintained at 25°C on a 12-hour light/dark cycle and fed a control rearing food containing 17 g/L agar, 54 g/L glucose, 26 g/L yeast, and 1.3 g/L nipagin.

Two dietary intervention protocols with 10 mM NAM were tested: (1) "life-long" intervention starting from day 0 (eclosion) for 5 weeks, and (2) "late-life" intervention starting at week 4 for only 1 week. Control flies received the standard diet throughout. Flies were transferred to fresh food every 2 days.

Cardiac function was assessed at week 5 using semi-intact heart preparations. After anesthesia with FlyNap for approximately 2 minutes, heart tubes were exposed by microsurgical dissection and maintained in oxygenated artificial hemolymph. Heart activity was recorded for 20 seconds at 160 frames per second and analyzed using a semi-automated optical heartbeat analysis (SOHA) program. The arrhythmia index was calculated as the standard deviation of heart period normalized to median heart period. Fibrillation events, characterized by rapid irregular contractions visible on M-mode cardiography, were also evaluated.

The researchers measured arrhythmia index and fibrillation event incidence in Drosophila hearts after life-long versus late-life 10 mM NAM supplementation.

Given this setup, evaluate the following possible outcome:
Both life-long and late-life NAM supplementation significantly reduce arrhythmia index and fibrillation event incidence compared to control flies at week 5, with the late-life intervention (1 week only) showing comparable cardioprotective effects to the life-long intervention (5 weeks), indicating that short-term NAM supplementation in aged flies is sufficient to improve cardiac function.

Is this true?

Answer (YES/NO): NO